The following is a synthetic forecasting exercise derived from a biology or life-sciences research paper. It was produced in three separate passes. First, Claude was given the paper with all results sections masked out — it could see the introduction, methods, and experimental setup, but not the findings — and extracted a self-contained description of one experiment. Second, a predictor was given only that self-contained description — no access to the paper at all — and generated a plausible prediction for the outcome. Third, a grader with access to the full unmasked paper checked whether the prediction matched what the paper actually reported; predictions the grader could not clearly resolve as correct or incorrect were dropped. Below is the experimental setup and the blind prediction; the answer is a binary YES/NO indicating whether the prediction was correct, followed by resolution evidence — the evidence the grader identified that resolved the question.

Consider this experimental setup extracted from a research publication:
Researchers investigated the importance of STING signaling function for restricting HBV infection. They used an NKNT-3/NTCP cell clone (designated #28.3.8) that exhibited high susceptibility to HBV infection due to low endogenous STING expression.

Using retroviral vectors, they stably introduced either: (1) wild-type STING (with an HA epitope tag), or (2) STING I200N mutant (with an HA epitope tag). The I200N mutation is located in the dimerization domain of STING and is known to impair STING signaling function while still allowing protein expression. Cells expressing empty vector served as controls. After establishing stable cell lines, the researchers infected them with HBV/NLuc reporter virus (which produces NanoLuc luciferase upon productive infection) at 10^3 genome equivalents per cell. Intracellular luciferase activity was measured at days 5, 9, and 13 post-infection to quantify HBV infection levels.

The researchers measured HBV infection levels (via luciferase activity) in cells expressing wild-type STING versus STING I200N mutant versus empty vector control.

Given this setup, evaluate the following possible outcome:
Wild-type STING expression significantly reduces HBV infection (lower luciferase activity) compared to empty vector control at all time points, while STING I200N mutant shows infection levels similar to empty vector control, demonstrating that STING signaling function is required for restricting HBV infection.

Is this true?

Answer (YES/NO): NO